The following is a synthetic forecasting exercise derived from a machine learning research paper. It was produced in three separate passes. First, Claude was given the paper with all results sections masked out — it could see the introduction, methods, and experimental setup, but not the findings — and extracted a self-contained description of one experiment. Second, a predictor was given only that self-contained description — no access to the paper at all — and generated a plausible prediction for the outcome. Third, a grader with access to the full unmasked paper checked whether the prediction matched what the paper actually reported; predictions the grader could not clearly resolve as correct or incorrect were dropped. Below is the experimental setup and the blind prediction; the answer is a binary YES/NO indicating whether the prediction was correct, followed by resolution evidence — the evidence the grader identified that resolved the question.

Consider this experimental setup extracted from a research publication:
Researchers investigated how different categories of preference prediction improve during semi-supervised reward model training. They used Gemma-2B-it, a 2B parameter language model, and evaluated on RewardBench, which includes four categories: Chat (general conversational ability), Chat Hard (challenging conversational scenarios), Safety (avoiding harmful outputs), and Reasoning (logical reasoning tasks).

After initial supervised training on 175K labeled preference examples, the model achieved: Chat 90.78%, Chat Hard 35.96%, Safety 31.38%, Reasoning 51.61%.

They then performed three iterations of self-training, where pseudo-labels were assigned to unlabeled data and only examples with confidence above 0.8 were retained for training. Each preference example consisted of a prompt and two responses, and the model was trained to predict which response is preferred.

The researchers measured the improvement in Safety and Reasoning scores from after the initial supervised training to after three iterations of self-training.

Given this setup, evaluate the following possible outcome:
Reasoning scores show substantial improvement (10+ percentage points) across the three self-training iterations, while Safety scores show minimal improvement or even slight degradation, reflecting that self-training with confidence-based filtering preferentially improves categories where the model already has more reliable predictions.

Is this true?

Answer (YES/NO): NO